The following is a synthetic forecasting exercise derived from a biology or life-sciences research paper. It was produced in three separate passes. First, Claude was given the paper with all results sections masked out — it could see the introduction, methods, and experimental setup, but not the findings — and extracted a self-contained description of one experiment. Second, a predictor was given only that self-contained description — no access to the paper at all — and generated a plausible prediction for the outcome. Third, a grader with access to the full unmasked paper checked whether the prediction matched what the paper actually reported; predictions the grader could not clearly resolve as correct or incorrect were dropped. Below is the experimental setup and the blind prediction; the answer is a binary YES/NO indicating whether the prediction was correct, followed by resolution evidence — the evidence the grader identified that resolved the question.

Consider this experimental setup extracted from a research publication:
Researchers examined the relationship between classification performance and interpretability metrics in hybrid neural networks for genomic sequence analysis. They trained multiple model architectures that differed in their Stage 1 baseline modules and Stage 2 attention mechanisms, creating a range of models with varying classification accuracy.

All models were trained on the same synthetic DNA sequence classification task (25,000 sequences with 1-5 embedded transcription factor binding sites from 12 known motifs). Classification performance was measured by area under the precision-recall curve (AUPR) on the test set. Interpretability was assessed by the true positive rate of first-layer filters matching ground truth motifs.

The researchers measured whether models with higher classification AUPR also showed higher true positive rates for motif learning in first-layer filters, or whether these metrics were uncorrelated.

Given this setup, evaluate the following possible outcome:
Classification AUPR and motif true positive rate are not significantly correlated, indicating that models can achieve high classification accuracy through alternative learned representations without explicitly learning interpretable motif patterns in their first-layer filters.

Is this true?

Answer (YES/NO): YES